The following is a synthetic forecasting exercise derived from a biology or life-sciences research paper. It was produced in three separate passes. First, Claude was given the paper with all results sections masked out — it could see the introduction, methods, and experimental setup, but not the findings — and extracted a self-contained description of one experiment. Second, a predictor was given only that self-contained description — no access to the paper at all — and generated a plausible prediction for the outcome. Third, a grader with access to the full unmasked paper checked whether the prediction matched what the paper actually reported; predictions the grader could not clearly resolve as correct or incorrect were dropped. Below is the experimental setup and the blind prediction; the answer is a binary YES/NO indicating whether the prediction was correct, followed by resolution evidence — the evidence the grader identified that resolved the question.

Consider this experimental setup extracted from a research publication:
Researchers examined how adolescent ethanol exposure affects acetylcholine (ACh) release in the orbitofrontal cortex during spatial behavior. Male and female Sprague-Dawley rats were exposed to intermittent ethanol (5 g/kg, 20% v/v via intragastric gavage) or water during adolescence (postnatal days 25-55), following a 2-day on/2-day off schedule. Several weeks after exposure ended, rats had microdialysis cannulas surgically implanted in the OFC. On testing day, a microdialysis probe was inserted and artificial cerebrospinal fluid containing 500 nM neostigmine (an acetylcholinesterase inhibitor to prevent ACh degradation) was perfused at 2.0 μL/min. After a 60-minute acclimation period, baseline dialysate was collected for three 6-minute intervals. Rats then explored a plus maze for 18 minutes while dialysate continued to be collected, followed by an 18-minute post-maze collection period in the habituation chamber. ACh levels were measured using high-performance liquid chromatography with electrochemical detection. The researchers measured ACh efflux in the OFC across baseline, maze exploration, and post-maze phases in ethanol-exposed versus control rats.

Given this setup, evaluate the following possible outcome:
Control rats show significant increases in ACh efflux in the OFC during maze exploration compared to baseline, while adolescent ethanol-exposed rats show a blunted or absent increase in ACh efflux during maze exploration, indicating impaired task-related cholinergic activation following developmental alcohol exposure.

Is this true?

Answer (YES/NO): YES